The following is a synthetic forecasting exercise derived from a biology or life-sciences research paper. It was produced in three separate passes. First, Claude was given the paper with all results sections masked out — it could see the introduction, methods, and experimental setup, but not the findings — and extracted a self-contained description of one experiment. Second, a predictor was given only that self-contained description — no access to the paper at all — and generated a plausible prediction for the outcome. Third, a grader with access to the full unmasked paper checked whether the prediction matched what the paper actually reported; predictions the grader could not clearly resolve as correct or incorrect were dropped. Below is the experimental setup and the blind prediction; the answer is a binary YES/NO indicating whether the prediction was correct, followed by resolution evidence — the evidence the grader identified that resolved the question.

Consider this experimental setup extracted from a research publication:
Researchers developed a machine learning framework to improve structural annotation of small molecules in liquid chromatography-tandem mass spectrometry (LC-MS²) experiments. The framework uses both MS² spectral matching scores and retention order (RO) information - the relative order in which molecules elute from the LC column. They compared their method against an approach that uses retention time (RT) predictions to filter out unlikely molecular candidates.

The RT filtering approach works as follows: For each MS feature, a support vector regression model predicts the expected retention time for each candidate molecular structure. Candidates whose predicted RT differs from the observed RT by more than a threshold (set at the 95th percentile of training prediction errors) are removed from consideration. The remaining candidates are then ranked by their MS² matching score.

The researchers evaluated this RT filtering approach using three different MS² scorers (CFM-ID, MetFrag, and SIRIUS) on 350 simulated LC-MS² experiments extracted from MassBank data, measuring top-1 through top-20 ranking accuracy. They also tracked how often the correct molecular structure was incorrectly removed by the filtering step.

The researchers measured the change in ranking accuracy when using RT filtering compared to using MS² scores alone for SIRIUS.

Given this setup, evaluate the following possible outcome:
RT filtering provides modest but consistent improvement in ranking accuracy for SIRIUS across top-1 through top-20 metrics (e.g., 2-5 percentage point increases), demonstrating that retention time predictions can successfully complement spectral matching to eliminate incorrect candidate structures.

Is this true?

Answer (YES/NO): NO